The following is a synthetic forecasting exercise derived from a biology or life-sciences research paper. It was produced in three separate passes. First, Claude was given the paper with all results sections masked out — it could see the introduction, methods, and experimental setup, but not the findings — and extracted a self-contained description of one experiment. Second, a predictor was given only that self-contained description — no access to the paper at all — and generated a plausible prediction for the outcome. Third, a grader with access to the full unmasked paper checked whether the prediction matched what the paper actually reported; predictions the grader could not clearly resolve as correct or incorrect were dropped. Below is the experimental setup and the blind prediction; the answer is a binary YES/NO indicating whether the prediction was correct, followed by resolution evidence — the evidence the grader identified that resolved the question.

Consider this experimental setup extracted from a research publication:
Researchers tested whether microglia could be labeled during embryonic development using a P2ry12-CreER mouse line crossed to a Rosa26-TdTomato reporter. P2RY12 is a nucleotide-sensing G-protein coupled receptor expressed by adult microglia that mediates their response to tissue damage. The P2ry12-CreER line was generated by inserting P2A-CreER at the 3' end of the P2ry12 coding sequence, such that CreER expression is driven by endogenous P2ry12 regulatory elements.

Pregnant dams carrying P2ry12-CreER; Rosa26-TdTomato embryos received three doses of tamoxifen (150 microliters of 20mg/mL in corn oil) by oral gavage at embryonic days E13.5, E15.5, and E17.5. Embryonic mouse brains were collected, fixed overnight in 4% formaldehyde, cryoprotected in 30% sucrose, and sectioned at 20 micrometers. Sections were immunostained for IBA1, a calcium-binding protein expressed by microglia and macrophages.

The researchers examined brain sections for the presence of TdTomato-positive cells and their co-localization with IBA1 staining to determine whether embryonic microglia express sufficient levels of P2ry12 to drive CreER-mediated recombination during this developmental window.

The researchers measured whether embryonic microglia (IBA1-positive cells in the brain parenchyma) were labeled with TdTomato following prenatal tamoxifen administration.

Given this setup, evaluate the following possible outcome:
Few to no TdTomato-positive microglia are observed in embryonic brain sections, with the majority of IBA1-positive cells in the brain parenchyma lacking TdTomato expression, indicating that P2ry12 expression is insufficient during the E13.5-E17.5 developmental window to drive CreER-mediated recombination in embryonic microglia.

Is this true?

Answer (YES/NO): NO